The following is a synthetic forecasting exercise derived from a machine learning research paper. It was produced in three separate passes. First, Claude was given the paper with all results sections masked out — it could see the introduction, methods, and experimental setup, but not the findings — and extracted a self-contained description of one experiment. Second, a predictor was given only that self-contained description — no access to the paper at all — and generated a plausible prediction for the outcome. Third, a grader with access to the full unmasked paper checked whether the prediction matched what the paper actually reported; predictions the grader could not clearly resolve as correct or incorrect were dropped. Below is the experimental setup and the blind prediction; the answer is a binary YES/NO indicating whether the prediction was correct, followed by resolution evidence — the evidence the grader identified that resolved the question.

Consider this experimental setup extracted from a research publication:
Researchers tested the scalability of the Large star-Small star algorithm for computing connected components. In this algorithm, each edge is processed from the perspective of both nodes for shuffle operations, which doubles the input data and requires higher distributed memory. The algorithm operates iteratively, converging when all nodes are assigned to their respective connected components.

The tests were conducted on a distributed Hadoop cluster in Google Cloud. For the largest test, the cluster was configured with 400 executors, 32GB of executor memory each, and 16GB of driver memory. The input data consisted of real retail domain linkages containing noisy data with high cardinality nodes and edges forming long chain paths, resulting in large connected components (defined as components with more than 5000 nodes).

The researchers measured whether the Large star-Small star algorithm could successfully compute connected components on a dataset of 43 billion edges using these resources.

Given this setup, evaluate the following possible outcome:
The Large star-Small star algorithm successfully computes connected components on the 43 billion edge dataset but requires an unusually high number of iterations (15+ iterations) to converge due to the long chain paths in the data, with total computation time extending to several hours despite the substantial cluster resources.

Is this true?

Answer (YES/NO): NO